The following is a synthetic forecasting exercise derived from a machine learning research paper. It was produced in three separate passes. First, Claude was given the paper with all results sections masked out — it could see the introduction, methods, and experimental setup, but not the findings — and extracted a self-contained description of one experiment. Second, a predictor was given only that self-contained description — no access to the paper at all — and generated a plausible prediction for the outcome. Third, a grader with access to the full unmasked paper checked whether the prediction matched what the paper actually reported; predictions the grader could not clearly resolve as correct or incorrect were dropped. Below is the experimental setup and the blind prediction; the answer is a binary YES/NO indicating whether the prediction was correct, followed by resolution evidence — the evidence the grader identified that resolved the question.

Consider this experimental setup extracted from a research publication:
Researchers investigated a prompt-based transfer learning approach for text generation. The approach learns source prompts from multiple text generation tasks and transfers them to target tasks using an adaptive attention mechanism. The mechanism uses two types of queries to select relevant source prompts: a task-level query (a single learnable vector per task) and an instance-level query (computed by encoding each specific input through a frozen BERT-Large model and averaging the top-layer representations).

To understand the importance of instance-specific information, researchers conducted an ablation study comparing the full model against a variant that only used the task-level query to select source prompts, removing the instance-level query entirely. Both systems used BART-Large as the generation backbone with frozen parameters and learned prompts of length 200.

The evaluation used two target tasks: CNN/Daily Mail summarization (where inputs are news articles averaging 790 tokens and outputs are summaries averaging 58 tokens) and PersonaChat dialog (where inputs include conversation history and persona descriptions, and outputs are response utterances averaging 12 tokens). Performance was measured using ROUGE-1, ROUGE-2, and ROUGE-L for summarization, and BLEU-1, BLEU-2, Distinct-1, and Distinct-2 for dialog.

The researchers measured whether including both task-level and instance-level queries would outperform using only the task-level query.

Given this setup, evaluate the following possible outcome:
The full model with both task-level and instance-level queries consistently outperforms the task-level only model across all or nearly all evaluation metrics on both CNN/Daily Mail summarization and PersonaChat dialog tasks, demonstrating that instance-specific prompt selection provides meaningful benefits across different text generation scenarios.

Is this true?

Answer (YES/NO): YES